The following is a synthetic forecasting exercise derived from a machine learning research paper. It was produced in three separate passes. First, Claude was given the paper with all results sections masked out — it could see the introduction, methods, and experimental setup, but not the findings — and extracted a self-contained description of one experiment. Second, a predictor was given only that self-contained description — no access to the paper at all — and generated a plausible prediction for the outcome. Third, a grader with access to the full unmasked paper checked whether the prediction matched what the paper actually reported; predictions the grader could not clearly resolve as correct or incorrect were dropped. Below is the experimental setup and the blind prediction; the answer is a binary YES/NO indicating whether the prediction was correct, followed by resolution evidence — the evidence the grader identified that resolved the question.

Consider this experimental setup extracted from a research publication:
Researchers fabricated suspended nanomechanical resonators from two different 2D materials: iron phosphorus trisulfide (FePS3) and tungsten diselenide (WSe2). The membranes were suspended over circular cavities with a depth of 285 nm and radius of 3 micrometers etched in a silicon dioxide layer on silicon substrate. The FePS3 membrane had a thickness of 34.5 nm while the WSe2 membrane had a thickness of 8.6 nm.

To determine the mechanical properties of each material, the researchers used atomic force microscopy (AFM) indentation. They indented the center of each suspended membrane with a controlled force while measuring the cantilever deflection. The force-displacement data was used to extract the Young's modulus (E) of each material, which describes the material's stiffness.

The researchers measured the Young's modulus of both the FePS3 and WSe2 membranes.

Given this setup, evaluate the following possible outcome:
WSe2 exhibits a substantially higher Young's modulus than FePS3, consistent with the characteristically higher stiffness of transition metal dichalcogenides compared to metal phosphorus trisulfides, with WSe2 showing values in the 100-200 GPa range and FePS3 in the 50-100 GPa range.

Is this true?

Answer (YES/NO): NO